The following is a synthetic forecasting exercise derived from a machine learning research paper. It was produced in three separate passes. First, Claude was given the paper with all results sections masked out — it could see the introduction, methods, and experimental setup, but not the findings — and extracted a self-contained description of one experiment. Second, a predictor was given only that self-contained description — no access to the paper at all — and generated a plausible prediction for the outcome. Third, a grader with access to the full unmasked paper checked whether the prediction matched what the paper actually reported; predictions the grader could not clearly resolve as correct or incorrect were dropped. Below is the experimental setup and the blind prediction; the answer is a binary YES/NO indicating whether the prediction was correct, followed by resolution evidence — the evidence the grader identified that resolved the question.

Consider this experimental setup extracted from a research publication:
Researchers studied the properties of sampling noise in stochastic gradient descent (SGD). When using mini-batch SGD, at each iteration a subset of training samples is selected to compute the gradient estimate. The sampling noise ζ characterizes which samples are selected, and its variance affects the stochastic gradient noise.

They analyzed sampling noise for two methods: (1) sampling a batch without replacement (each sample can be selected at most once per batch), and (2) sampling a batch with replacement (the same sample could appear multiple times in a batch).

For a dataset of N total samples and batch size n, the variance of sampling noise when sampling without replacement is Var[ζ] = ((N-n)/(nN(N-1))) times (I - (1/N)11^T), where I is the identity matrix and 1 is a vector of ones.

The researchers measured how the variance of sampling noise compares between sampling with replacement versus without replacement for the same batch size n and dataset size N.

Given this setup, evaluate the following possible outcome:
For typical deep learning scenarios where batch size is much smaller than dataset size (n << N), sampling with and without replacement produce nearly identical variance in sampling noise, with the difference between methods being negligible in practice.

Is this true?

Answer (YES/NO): YES